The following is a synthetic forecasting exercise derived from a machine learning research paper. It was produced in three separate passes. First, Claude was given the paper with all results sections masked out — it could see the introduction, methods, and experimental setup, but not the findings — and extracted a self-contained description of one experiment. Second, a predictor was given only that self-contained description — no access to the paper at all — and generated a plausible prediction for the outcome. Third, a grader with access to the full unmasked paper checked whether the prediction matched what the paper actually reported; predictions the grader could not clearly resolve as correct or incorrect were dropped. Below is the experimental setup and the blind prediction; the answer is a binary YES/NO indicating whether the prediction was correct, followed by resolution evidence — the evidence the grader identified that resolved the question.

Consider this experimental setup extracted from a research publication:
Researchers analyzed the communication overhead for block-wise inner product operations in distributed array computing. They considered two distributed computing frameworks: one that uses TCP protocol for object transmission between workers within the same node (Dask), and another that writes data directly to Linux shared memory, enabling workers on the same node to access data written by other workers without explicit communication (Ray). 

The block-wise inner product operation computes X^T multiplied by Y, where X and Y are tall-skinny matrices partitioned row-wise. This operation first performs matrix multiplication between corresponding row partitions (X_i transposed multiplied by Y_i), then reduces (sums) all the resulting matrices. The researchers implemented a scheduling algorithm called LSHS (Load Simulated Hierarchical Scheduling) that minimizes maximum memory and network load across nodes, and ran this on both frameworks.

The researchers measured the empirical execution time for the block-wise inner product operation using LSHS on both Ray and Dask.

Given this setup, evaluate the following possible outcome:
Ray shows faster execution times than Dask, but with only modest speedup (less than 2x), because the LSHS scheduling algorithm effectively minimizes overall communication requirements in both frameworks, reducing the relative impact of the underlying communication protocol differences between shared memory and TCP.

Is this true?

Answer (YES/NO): YES